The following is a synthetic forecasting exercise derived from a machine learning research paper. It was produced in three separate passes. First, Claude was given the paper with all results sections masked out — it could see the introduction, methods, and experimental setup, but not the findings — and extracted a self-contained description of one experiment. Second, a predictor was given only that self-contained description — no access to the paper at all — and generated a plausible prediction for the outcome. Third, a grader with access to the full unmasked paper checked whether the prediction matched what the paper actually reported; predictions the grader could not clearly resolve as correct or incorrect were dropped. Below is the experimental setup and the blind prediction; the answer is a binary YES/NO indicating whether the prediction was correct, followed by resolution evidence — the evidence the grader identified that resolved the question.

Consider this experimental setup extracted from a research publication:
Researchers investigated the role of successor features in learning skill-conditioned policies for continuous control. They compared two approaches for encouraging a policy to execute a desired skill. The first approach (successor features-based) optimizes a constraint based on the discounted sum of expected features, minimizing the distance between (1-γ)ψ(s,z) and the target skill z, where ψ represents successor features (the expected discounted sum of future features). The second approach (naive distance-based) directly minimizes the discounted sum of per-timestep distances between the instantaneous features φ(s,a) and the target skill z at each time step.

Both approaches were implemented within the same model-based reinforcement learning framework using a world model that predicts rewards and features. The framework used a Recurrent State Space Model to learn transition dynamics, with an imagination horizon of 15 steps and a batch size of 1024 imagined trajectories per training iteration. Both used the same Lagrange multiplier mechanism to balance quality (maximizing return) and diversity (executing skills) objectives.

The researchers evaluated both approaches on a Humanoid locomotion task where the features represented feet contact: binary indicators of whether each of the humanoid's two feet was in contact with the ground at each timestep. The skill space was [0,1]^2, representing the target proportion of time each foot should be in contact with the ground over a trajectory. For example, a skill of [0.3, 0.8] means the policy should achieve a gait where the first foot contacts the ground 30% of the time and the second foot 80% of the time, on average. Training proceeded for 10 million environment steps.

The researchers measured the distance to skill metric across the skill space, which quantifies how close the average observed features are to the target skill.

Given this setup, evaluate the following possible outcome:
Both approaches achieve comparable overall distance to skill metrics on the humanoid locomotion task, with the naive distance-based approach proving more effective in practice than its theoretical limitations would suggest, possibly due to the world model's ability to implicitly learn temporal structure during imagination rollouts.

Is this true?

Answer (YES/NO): NO